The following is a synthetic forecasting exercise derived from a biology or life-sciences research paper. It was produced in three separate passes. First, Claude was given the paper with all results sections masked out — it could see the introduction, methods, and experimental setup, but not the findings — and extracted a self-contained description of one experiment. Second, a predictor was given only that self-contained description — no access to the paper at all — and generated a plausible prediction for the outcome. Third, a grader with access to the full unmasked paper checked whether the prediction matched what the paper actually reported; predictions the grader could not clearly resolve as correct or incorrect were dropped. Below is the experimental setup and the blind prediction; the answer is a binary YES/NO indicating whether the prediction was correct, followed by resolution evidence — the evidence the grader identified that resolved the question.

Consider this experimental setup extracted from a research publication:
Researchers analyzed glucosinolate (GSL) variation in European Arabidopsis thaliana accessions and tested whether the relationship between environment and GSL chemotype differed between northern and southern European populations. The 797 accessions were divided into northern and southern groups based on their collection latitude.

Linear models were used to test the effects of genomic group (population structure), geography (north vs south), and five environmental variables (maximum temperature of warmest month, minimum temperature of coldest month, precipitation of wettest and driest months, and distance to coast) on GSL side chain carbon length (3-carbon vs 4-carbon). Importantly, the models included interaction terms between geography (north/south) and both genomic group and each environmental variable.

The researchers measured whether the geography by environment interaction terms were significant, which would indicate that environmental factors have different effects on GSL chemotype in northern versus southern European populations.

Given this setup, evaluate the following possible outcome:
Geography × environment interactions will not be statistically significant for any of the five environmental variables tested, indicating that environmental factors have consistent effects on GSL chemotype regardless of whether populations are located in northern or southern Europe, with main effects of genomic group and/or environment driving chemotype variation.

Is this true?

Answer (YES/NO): NO